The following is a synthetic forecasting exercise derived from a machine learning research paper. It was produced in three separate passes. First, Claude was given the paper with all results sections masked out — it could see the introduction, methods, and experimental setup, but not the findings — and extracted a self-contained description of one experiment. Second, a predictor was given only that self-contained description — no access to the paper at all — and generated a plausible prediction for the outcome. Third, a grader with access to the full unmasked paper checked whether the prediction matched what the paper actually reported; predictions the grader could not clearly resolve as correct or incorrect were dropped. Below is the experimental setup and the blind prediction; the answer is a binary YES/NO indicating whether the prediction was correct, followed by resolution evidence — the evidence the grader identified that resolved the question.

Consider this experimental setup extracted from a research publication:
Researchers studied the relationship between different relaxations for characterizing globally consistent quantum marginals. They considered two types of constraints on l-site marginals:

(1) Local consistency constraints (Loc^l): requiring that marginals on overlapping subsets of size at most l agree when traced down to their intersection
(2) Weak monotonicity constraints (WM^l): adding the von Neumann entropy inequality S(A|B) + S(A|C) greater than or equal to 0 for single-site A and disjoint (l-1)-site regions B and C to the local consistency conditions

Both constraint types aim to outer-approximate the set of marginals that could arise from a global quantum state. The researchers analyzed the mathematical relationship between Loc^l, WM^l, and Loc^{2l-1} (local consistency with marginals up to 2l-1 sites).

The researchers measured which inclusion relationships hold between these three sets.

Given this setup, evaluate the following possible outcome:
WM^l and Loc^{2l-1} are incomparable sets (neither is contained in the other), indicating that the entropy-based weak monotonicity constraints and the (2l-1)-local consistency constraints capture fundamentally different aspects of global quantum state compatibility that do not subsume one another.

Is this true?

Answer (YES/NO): NO